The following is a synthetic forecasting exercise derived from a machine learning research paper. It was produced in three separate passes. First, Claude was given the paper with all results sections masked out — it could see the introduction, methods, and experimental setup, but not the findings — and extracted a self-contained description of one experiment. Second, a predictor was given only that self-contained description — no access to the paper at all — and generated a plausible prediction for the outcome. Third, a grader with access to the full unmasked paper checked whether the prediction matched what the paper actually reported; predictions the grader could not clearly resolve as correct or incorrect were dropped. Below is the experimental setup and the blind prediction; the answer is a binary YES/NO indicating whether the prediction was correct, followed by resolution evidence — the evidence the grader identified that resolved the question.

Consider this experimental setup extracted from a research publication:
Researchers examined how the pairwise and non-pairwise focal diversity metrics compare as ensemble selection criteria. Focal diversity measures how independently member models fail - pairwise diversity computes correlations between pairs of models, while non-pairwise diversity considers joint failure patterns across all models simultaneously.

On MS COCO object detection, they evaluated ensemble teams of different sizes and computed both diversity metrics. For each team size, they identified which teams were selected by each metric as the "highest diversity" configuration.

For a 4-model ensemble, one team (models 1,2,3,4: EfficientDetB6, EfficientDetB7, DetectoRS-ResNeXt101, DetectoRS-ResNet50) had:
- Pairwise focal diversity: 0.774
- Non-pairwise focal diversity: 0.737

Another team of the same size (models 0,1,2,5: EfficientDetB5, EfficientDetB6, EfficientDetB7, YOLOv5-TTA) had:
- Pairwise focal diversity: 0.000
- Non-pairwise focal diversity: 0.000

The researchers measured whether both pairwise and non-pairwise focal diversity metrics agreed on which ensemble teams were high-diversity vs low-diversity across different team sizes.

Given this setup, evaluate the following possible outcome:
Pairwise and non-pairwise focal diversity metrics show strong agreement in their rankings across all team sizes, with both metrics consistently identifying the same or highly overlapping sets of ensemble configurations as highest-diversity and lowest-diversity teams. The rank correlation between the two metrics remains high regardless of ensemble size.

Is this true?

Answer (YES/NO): YES